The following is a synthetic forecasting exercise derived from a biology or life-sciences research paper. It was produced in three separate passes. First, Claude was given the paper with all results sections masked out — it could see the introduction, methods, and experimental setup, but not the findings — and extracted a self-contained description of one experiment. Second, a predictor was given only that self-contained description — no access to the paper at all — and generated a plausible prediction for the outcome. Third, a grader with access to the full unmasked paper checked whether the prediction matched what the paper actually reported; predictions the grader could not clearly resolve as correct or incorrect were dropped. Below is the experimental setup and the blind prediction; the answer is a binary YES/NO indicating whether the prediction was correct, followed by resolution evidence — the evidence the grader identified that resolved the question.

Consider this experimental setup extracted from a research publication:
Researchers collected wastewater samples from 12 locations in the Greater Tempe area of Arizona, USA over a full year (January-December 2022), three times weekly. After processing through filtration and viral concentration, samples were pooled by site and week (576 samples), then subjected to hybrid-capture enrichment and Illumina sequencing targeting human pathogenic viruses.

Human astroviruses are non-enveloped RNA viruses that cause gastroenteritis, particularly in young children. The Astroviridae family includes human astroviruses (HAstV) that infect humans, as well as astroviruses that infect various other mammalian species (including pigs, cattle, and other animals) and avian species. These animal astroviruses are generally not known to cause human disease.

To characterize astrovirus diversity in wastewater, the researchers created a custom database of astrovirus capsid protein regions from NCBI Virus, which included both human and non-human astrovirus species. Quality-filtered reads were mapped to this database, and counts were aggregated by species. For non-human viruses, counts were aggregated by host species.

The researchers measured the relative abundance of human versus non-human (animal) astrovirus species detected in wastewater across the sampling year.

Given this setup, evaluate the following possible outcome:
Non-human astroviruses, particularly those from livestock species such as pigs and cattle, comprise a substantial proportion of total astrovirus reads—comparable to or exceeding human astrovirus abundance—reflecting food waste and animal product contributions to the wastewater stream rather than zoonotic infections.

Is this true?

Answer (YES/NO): NO